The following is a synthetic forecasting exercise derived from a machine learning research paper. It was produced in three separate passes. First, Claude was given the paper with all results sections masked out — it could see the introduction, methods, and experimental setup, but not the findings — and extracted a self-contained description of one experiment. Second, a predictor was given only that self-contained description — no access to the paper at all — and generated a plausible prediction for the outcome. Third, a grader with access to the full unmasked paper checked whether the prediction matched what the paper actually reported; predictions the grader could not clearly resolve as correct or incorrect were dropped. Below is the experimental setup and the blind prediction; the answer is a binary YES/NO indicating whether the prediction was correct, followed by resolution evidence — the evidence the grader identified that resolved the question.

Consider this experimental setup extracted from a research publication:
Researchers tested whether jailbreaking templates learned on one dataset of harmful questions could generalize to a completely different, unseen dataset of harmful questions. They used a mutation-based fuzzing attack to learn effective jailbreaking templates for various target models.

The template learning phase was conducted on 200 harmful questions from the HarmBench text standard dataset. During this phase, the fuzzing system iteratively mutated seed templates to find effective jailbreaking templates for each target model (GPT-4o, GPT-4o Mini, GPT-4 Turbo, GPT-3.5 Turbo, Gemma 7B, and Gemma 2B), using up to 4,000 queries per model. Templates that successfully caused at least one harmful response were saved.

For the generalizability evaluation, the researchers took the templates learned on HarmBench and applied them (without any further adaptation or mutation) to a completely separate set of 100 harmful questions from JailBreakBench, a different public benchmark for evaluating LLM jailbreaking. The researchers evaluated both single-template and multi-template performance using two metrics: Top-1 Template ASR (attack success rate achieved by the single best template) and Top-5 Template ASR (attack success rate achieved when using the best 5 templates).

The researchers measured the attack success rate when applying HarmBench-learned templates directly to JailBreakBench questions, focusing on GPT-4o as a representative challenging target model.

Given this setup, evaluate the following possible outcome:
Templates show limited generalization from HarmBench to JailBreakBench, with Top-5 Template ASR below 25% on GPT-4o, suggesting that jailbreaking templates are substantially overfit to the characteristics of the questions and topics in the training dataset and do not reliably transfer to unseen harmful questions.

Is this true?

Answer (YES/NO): NO